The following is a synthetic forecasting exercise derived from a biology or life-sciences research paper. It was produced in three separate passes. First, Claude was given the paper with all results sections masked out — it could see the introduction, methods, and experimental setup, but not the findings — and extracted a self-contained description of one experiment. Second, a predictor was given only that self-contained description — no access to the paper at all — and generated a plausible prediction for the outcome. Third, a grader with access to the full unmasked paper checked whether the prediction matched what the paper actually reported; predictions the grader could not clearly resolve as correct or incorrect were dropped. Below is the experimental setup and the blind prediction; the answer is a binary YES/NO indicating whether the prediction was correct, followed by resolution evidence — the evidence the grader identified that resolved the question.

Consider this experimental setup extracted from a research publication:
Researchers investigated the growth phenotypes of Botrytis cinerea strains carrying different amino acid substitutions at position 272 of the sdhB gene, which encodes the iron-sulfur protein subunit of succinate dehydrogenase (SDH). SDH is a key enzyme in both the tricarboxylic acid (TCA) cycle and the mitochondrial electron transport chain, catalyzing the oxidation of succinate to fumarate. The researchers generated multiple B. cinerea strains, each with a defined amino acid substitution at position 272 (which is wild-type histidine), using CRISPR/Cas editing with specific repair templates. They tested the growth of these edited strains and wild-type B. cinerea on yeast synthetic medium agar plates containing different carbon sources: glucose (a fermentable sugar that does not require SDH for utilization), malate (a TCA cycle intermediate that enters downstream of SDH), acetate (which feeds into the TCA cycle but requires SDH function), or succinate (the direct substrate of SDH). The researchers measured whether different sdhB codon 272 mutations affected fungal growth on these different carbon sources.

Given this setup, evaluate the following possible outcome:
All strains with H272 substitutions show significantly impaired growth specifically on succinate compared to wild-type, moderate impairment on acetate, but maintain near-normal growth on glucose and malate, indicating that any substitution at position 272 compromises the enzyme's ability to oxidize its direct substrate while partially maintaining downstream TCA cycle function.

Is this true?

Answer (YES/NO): NO